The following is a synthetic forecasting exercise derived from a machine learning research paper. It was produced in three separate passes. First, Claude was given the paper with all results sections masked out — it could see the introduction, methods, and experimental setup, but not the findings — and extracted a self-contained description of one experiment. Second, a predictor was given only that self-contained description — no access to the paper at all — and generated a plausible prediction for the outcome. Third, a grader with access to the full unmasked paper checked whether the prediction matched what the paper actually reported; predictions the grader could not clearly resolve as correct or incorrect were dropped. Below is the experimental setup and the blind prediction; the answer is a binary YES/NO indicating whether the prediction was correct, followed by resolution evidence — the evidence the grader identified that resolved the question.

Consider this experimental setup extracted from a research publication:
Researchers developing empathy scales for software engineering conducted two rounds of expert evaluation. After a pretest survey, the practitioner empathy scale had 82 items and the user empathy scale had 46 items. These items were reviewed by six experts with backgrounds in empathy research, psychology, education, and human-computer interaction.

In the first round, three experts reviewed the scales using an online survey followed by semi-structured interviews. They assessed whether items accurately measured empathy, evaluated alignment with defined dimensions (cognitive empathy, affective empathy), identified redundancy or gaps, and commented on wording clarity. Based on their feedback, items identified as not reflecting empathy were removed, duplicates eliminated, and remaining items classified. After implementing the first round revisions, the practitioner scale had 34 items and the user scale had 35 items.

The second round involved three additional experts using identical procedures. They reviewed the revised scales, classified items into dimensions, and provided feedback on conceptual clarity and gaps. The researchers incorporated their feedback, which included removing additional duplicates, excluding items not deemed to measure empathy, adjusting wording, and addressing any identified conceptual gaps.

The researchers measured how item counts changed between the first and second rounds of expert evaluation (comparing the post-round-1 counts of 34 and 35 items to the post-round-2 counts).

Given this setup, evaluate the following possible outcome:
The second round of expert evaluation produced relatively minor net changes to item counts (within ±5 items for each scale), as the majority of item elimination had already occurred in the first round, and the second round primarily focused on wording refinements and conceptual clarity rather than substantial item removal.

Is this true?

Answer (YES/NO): YES